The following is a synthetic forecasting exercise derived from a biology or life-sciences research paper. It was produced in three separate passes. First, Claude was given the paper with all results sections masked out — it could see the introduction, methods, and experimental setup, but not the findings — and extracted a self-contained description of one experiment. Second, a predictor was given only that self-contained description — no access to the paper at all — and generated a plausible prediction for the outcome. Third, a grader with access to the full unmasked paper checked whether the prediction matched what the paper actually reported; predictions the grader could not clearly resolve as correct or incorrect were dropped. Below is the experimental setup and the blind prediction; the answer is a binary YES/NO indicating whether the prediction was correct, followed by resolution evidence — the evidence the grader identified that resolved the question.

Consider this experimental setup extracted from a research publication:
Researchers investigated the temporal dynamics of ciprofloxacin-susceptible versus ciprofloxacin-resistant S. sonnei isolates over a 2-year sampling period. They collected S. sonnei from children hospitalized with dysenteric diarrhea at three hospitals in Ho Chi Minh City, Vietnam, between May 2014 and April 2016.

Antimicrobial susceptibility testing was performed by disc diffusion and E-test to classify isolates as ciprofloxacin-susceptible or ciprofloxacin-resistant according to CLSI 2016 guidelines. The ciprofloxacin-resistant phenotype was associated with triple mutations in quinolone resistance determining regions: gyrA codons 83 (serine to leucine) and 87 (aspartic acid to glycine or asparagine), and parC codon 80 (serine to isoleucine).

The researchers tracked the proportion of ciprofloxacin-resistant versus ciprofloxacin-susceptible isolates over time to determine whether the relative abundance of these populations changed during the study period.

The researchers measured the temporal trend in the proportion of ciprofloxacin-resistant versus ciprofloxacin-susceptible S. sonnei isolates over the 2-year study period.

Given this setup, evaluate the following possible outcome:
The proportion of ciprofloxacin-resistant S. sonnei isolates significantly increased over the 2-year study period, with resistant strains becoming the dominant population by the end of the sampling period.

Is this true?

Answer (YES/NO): YES